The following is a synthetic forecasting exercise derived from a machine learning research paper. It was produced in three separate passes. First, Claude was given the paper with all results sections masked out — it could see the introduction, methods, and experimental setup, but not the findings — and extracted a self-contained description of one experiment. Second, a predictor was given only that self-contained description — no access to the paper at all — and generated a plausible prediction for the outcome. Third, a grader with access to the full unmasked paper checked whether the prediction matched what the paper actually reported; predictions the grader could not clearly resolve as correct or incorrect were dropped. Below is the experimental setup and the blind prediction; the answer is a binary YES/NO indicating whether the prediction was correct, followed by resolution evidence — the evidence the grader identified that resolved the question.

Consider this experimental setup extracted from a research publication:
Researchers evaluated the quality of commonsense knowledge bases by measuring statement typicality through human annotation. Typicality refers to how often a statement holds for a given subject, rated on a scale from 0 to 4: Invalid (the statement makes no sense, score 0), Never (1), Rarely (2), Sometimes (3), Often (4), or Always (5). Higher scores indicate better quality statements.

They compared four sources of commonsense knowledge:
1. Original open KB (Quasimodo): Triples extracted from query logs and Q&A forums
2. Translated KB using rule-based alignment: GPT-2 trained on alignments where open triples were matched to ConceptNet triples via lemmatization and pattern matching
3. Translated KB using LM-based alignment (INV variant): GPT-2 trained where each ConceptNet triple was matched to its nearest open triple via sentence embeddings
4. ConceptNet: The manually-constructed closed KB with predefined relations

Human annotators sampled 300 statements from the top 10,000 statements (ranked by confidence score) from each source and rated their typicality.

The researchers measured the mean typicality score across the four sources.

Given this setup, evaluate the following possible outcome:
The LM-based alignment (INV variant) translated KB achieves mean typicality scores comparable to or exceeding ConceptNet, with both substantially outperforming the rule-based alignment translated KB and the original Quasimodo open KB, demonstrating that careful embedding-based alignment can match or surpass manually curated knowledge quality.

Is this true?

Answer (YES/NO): NO